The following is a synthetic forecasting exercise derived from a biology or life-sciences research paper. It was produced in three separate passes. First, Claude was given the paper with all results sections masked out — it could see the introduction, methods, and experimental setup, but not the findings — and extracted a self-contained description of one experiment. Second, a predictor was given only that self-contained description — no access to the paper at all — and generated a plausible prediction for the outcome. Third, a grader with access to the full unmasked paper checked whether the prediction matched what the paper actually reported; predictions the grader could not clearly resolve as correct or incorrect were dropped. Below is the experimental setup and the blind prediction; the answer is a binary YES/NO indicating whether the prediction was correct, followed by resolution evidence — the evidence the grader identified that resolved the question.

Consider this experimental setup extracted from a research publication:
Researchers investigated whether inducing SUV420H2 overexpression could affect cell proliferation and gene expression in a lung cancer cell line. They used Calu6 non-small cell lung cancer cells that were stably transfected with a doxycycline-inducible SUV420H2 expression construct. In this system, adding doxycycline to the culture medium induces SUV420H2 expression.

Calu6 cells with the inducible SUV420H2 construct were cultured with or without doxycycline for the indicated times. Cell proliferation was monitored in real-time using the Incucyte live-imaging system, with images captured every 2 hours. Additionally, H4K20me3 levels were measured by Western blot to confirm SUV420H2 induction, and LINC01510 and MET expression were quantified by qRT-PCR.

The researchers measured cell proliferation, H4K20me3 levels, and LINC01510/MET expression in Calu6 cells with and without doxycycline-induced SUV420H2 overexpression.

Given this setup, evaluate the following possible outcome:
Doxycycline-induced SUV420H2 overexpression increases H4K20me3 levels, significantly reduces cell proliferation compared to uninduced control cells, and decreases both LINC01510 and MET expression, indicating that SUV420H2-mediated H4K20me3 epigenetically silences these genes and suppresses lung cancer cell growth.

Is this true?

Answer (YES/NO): NO